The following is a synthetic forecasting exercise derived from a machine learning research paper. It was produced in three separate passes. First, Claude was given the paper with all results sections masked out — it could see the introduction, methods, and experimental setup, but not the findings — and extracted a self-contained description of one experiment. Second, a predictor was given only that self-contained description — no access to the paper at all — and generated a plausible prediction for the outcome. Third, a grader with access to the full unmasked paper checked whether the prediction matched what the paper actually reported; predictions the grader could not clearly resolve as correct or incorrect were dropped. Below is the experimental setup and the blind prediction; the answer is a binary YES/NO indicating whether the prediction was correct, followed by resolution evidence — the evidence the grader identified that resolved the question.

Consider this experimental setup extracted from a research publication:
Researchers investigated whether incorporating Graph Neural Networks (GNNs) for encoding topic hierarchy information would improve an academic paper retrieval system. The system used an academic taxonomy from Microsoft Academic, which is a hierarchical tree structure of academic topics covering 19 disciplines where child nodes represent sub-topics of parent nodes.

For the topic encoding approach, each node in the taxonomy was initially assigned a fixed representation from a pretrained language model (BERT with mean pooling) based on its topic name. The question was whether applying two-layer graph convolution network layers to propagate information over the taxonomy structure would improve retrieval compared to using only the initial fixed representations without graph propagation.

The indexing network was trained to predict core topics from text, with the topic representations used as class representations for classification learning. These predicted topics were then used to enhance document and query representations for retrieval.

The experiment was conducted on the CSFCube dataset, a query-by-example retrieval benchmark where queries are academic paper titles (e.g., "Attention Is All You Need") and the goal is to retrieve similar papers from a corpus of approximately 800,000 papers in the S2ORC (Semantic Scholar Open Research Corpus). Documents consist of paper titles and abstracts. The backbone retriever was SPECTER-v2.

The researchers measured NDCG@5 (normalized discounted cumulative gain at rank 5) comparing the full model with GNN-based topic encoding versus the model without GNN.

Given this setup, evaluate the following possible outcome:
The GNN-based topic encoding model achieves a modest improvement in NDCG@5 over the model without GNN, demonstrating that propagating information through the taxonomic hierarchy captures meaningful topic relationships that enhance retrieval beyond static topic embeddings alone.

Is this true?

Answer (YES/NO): YES